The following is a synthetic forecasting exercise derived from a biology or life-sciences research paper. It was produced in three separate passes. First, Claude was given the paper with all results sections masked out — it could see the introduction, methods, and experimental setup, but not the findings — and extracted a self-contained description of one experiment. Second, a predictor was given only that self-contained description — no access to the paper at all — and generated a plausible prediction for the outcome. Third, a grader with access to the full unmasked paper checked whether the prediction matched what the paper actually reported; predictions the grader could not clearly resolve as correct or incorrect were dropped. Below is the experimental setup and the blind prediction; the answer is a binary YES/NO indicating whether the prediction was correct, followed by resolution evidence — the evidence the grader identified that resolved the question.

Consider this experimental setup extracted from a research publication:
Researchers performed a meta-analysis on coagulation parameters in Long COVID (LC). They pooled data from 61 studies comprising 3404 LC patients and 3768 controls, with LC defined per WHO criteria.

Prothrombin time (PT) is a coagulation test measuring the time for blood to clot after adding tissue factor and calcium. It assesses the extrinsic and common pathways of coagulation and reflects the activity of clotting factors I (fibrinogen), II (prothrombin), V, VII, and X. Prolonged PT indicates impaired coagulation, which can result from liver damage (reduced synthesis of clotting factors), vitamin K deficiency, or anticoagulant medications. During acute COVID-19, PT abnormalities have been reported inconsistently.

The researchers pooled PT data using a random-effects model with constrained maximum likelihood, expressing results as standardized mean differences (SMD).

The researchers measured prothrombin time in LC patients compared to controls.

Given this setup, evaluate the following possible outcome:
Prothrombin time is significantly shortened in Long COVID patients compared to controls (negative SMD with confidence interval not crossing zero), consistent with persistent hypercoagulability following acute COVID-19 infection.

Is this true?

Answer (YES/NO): NO